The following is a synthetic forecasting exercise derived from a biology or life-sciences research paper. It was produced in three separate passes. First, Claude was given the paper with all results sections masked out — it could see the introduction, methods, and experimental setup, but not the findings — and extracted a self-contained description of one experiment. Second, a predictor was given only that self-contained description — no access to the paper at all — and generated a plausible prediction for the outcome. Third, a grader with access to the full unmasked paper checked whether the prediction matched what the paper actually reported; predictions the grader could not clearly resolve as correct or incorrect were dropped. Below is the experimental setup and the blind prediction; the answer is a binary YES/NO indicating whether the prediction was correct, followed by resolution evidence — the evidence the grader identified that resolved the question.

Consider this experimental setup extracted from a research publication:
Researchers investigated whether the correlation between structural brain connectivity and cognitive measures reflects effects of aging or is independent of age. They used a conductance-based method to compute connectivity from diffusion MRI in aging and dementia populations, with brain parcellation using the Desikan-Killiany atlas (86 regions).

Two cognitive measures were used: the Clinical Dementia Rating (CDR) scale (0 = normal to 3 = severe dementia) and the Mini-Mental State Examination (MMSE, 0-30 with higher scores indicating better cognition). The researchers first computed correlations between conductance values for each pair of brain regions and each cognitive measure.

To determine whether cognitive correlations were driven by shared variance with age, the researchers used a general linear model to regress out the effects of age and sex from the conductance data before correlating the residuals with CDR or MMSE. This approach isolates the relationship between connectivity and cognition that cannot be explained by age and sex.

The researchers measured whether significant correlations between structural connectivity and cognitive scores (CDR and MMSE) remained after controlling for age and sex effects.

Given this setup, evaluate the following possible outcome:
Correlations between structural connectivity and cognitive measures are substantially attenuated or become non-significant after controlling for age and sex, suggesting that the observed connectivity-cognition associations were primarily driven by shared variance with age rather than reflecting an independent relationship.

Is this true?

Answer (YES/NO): NO